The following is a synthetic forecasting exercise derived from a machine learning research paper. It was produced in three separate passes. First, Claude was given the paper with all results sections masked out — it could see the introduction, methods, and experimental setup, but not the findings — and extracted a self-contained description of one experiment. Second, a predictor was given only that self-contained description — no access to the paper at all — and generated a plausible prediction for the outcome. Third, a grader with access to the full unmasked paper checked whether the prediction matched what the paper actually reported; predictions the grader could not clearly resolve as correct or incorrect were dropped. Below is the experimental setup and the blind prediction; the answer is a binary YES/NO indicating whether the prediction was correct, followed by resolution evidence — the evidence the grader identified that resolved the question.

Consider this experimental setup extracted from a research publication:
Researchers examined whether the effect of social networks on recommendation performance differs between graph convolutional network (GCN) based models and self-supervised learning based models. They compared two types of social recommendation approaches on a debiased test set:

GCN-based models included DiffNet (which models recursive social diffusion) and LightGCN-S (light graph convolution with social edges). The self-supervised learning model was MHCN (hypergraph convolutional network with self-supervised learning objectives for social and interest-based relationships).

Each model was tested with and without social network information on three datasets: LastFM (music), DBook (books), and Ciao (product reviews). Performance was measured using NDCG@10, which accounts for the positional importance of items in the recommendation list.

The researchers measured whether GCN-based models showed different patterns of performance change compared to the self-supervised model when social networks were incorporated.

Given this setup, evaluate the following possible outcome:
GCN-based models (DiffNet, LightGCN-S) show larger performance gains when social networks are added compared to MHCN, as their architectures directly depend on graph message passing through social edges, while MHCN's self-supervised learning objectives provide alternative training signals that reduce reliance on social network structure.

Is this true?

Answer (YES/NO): NO